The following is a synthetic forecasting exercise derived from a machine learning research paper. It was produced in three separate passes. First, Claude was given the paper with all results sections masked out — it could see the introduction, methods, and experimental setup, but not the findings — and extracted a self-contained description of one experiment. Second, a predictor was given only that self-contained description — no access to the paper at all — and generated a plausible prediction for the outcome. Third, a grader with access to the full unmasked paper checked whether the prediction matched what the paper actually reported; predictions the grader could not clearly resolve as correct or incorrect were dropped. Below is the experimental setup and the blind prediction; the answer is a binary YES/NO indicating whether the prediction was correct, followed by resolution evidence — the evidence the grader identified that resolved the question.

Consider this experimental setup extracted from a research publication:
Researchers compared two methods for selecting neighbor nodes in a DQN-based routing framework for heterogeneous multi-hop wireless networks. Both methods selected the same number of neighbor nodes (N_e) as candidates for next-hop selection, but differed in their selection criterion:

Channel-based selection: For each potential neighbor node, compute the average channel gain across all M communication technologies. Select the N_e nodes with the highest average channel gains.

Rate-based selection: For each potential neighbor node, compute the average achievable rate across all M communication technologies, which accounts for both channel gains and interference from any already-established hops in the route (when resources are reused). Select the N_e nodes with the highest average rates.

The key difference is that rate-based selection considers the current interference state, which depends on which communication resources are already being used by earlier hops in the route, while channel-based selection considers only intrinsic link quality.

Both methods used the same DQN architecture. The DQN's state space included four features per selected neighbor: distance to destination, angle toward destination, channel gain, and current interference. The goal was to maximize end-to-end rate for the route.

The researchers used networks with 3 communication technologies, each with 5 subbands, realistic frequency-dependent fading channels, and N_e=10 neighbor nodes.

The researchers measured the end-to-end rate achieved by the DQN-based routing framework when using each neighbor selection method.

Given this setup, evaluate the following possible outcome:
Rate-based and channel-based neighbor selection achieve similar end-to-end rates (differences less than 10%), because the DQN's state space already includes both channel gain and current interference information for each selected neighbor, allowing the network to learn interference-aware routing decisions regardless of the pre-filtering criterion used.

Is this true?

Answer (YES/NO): NO